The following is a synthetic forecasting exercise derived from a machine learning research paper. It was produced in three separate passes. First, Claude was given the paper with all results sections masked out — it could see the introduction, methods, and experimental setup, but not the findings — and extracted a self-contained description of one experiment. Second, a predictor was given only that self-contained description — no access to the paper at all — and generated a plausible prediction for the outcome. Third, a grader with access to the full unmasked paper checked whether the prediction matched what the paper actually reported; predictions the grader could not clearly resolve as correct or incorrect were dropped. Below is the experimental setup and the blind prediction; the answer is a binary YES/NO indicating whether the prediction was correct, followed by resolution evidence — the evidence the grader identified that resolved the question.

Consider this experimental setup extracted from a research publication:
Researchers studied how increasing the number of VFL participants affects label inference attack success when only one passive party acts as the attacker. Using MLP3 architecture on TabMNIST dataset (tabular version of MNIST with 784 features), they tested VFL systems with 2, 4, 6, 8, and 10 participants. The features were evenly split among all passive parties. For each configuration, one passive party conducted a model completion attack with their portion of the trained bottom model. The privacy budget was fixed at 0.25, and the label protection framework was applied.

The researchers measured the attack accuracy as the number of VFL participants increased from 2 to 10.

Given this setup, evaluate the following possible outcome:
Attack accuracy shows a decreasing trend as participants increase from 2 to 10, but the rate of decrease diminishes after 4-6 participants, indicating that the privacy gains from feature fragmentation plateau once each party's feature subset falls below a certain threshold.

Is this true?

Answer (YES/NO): NO